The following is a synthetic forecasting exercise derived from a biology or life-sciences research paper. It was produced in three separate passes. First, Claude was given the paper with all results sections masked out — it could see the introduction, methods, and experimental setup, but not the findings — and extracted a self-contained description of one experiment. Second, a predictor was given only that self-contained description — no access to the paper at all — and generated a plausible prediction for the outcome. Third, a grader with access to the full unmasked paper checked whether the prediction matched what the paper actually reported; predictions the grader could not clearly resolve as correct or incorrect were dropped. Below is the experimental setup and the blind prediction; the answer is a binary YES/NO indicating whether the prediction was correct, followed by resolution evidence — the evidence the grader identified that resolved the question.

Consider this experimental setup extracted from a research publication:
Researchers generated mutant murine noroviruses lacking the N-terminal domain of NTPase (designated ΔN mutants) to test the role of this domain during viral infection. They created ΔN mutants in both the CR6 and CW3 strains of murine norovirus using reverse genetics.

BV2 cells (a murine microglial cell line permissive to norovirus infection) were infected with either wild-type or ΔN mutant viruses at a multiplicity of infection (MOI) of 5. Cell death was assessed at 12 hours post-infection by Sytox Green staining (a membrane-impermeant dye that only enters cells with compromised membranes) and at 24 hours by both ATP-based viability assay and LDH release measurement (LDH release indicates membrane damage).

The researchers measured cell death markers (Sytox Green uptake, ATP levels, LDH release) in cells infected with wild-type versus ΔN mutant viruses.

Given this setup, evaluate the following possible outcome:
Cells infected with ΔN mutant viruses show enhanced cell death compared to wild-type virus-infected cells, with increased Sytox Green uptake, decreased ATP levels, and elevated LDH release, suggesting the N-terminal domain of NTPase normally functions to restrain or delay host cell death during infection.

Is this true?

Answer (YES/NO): NO